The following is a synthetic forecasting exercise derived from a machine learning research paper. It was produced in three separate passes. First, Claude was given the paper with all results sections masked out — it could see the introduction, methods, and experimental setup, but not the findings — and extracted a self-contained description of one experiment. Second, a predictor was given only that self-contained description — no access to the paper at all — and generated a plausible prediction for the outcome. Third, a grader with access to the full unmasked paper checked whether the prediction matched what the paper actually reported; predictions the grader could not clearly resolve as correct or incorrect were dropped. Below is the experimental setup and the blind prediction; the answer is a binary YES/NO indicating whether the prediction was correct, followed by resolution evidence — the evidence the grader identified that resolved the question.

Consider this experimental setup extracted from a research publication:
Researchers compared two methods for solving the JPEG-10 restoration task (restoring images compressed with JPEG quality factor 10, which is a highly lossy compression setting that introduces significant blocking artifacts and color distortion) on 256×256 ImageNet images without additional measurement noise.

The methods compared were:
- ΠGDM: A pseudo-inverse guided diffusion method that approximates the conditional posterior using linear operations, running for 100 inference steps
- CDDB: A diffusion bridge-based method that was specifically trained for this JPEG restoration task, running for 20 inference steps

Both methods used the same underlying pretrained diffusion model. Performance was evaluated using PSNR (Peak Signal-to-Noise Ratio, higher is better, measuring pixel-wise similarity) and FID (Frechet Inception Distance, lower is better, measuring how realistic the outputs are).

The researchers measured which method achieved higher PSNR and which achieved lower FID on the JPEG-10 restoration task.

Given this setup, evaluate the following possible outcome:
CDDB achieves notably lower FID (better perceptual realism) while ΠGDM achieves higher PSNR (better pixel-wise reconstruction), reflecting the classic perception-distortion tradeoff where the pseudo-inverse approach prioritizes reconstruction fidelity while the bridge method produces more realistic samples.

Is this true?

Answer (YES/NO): NO